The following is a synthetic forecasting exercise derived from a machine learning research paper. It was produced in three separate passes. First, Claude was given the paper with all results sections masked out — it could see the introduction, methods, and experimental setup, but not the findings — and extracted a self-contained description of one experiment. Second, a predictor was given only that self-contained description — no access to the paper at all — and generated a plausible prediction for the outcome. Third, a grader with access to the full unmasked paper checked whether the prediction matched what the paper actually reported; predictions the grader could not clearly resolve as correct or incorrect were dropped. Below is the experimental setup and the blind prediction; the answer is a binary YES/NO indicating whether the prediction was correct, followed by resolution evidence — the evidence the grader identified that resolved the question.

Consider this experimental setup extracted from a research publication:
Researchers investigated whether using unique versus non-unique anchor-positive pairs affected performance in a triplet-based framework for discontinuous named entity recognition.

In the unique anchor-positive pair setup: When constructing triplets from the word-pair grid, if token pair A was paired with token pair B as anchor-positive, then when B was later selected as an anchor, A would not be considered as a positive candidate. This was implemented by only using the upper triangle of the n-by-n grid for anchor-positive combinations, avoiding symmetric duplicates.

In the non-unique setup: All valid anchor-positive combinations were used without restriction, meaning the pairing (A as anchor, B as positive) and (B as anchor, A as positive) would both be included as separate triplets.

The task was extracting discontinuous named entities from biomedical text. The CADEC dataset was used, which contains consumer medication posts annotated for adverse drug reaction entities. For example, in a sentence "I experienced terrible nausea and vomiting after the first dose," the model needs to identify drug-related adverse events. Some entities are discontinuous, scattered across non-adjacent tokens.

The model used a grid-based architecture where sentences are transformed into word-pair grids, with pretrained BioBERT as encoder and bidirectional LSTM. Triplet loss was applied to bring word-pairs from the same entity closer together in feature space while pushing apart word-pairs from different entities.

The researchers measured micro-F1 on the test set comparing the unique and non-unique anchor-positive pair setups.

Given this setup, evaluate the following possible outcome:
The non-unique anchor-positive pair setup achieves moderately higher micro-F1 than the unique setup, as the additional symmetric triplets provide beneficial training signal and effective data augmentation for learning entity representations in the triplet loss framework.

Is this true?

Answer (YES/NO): NO